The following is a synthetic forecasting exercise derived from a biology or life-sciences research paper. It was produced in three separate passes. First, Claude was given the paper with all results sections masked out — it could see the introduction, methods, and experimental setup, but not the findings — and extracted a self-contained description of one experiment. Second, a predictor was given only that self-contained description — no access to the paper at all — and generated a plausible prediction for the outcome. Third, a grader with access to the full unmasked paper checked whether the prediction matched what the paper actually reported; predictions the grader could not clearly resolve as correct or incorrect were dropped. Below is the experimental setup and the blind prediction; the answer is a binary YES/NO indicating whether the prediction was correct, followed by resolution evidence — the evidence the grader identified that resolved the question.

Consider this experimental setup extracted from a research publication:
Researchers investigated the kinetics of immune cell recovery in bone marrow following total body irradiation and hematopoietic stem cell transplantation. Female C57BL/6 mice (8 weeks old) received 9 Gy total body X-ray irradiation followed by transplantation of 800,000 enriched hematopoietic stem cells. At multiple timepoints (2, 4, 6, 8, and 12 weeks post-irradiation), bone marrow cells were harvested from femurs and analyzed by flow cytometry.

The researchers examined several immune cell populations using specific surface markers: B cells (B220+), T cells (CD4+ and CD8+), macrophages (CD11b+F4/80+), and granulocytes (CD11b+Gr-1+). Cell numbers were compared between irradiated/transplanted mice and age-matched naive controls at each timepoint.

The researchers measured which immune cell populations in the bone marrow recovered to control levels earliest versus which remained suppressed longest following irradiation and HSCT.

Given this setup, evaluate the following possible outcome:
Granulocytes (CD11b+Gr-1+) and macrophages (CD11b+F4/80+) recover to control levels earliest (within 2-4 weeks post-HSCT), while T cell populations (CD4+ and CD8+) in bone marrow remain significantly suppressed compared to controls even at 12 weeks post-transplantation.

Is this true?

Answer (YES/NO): NO